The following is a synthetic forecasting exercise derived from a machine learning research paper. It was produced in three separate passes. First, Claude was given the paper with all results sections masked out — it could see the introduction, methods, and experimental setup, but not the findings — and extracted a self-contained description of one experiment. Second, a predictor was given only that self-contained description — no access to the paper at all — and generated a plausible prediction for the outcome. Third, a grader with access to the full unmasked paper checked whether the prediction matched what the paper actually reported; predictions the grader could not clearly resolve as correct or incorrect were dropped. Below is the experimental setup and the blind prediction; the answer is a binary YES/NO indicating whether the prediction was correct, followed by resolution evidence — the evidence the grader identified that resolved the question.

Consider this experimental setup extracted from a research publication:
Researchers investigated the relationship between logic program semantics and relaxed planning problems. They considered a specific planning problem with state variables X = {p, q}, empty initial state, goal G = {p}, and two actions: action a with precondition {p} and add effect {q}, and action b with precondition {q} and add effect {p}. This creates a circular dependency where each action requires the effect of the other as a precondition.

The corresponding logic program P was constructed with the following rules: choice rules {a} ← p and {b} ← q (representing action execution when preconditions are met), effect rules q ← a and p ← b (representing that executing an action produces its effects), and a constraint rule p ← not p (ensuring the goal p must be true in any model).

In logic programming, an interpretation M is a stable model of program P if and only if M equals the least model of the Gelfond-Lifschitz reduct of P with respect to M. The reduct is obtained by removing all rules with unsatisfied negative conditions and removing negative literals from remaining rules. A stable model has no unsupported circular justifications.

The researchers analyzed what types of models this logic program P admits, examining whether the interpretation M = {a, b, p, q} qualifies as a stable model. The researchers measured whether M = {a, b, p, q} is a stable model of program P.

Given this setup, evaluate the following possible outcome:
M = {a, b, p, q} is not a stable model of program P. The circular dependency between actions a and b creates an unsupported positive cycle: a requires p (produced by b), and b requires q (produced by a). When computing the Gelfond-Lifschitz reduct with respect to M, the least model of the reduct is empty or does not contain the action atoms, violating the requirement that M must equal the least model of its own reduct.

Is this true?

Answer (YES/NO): YES